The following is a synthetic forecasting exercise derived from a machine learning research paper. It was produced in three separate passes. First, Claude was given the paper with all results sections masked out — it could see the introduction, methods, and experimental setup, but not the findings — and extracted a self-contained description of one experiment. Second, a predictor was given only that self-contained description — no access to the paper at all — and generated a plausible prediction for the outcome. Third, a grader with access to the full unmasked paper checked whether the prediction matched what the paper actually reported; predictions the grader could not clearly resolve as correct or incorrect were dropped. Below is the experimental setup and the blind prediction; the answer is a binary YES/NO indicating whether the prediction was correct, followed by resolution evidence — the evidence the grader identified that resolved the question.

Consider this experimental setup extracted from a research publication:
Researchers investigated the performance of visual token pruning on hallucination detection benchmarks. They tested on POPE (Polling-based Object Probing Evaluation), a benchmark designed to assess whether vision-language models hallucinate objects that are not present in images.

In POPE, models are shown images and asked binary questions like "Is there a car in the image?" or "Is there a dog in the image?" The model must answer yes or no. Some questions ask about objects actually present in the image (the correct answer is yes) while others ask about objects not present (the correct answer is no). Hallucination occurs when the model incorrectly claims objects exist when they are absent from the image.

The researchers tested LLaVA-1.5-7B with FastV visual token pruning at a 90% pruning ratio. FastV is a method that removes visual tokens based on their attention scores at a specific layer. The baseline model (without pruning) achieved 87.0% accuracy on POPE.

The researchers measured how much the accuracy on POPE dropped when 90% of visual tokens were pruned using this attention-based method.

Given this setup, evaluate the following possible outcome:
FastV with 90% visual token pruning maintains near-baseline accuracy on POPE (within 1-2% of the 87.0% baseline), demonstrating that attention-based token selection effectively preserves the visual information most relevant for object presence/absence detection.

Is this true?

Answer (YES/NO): NO